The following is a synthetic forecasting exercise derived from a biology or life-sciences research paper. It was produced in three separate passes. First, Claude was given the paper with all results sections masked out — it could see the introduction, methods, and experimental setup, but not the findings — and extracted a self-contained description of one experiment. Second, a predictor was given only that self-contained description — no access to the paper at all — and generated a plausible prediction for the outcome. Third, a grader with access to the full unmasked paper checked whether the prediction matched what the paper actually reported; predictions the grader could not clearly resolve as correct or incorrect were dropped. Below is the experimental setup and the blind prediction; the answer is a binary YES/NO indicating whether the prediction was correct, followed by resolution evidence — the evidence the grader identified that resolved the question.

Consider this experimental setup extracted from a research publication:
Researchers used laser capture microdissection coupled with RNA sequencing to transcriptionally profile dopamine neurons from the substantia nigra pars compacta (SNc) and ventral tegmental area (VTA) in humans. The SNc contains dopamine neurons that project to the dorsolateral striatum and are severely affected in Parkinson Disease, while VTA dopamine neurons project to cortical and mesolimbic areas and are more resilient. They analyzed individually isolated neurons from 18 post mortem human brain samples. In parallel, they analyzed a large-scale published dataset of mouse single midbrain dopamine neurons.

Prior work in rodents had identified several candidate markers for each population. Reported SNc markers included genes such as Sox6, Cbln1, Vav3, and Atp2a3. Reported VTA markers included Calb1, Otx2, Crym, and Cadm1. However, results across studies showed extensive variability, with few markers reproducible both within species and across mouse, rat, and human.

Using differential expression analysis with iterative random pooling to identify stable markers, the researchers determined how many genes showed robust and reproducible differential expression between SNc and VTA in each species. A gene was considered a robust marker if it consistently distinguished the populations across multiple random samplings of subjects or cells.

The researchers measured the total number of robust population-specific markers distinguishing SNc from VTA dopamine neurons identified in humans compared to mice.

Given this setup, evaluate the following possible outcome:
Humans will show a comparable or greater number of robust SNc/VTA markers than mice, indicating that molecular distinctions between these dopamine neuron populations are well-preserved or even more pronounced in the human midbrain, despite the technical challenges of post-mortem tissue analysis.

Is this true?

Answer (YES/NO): NO